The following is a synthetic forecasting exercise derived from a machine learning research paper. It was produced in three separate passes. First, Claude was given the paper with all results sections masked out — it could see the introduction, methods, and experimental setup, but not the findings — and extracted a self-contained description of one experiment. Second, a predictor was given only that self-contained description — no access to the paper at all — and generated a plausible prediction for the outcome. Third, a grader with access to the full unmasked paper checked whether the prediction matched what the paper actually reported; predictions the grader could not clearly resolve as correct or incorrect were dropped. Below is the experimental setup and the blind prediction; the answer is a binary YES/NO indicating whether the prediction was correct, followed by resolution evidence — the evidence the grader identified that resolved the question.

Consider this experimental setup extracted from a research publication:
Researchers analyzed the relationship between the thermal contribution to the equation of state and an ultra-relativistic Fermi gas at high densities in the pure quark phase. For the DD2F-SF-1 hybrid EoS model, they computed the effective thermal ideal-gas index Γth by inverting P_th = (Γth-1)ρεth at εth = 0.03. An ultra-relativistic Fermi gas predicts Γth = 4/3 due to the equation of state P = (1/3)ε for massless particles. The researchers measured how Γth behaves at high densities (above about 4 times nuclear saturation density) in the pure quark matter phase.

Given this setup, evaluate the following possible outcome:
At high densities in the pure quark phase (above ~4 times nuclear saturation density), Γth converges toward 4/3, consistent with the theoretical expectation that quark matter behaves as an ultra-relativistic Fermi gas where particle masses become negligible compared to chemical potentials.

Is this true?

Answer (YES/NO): YES